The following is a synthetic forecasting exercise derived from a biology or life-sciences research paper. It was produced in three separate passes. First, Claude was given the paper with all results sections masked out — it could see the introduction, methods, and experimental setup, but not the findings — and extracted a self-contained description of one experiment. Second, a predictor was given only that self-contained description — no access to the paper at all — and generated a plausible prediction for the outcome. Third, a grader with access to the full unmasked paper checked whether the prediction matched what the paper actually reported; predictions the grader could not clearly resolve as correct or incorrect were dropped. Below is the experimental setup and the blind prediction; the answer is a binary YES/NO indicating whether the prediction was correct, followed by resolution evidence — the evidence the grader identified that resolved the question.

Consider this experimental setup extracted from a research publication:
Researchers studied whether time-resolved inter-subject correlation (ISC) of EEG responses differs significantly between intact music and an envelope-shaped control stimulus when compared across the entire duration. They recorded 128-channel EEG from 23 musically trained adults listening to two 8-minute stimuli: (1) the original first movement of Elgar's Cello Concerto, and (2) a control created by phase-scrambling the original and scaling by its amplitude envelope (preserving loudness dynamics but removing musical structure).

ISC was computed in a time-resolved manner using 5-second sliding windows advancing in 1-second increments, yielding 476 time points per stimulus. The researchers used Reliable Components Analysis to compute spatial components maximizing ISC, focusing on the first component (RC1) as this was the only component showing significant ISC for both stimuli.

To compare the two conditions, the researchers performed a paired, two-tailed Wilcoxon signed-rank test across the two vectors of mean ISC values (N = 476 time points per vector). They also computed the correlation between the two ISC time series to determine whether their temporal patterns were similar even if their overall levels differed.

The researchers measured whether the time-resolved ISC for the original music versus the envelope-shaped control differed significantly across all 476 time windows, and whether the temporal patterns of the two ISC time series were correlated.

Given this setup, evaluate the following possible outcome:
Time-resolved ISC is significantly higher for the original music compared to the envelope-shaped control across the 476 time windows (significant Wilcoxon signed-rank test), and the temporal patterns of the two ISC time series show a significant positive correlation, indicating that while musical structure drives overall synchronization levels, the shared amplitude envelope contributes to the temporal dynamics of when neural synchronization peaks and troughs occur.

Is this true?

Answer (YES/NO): NO